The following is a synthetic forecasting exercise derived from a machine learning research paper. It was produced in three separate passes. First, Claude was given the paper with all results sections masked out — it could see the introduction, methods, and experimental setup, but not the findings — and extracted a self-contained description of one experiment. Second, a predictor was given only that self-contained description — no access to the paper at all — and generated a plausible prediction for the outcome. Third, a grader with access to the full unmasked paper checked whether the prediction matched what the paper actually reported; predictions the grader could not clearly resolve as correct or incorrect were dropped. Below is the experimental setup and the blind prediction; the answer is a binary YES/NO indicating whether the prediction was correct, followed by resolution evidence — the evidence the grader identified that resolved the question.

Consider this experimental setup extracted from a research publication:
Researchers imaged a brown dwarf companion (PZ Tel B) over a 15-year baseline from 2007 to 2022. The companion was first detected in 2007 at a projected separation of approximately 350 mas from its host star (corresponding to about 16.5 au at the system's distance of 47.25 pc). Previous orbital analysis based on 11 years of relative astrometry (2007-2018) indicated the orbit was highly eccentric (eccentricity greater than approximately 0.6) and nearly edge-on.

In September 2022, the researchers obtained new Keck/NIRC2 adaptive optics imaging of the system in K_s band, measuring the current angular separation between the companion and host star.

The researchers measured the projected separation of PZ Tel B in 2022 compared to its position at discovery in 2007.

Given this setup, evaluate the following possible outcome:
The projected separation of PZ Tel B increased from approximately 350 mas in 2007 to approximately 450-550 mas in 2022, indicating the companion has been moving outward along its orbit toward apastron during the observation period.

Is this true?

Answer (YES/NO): NO